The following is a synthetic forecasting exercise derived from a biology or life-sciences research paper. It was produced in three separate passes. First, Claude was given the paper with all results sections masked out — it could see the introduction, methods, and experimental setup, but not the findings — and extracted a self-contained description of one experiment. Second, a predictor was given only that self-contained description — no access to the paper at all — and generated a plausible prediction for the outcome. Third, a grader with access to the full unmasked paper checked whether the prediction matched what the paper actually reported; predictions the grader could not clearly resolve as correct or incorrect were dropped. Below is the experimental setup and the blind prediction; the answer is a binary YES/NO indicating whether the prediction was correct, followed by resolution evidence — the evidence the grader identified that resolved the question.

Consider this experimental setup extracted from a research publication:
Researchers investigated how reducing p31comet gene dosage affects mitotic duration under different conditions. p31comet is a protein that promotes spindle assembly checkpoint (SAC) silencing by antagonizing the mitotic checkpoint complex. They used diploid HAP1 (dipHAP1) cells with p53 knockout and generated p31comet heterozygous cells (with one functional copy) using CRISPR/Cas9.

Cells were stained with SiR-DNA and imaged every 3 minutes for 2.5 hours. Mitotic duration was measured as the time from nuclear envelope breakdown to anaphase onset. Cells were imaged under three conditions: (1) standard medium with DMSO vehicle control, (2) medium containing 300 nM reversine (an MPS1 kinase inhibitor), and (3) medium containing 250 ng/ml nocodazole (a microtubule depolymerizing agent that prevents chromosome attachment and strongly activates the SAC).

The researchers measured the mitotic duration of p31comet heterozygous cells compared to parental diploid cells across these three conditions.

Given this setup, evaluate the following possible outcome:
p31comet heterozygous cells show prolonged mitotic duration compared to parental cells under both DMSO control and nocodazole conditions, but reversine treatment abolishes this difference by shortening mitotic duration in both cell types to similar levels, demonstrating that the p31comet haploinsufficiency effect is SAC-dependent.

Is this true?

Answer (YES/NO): NO